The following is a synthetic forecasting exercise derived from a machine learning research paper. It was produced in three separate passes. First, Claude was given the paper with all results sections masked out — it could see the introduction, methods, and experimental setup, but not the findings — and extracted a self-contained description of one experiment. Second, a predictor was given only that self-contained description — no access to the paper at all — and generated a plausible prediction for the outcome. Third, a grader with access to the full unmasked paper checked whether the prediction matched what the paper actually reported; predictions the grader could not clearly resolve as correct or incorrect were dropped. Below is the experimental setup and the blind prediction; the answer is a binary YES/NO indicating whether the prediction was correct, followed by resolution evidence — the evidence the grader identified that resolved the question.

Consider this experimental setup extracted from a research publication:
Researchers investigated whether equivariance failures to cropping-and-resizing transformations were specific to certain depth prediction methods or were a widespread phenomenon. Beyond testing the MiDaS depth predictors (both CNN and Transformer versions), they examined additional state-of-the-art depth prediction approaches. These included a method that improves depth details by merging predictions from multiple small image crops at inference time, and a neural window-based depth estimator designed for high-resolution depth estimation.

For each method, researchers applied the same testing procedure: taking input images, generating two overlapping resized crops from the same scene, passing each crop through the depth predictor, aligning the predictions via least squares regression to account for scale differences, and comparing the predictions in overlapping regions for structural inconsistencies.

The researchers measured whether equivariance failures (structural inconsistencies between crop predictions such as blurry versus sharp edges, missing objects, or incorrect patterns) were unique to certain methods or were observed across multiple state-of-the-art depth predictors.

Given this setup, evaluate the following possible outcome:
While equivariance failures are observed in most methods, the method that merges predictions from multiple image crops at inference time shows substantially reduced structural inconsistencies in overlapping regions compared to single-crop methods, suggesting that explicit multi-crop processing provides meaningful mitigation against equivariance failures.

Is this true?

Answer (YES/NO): NO